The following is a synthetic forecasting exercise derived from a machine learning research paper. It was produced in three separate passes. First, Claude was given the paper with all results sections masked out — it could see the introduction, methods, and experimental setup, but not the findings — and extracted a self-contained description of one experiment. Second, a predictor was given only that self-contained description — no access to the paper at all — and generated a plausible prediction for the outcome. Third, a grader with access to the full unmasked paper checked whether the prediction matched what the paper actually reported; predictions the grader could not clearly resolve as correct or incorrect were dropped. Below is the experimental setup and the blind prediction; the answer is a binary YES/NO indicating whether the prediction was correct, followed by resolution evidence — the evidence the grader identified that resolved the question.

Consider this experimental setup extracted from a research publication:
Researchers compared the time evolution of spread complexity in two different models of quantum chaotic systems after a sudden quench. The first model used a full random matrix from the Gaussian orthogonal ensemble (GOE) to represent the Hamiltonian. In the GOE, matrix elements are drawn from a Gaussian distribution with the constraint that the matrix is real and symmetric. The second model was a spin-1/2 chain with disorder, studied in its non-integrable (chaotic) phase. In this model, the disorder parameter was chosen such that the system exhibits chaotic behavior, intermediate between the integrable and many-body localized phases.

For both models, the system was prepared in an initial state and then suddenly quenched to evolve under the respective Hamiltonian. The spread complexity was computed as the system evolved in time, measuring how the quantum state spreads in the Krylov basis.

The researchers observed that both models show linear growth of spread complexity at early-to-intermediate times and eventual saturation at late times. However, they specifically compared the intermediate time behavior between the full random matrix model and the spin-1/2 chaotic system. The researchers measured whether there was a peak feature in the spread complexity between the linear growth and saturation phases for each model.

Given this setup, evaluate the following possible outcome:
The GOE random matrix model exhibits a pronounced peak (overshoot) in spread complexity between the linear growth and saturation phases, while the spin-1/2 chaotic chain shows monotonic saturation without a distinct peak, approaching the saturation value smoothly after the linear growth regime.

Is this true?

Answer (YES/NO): NO